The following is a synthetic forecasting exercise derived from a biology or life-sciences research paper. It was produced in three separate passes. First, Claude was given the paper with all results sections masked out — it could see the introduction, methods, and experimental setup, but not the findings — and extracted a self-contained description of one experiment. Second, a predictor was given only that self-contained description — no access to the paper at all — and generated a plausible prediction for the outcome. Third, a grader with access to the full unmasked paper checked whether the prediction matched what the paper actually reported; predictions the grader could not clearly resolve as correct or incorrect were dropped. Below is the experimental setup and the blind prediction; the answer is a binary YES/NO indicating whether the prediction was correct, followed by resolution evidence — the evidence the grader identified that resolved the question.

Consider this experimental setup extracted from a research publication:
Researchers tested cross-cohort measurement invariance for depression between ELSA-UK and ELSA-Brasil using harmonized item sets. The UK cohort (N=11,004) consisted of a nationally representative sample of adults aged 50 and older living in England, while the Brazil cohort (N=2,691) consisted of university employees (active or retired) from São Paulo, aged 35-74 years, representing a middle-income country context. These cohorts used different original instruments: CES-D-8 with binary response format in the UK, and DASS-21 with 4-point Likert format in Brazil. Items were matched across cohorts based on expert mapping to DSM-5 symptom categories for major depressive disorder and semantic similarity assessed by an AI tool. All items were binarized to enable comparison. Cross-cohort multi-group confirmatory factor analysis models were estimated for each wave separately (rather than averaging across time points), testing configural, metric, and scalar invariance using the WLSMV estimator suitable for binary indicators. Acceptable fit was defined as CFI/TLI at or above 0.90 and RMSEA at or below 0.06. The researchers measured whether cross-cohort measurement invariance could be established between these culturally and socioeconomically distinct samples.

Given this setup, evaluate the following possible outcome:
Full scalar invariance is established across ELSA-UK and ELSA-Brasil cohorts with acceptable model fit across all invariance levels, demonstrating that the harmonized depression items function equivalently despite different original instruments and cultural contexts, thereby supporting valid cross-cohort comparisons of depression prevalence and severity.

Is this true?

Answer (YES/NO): YES